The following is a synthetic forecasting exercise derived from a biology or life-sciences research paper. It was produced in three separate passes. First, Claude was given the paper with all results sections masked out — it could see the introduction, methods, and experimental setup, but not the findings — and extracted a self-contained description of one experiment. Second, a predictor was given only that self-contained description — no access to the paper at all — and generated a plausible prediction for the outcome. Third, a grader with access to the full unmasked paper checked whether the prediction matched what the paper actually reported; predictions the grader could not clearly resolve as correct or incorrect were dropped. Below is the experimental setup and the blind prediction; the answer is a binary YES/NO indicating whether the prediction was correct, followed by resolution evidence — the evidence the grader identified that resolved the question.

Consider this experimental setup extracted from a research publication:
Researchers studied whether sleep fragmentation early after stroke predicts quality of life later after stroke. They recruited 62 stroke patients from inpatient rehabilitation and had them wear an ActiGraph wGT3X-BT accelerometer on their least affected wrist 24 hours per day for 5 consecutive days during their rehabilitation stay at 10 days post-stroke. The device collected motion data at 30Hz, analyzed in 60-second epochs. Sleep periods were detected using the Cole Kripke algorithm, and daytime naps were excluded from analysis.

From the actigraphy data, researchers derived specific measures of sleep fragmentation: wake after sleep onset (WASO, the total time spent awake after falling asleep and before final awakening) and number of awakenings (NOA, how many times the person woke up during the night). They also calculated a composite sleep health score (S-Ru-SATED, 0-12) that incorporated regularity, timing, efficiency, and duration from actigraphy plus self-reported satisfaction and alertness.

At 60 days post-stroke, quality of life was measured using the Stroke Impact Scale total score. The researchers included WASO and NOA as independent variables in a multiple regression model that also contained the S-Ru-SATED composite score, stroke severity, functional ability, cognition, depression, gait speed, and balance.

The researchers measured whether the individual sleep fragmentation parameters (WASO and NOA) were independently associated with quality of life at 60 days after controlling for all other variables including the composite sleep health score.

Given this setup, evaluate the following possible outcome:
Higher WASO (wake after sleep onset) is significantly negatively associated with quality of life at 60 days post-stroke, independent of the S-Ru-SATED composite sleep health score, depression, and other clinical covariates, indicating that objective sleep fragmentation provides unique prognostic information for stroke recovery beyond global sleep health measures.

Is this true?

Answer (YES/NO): NO